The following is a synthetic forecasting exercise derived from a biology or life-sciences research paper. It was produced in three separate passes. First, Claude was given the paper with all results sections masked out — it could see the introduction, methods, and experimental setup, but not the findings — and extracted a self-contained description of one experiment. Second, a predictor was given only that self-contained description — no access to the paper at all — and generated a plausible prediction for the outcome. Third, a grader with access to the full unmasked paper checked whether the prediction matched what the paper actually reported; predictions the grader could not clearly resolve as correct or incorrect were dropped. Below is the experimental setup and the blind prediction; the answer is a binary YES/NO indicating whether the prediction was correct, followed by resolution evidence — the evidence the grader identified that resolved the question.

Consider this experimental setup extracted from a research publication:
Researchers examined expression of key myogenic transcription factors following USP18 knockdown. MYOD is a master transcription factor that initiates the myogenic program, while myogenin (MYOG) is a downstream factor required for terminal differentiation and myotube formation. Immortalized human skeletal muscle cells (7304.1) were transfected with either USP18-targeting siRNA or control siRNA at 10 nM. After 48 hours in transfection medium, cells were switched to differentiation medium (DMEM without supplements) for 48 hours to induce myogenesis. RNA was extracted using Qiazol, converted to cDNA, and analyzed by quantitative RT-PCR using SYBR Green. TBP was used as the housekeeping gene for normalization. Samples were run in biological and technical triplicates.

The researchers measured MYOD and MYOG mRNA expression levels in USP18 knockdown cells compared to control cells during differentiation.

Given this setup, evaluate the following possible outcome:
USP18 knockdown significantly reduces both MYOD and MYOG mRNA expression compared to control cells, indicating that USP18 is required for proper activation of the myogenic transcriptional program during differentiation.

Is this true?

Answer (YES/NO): NO